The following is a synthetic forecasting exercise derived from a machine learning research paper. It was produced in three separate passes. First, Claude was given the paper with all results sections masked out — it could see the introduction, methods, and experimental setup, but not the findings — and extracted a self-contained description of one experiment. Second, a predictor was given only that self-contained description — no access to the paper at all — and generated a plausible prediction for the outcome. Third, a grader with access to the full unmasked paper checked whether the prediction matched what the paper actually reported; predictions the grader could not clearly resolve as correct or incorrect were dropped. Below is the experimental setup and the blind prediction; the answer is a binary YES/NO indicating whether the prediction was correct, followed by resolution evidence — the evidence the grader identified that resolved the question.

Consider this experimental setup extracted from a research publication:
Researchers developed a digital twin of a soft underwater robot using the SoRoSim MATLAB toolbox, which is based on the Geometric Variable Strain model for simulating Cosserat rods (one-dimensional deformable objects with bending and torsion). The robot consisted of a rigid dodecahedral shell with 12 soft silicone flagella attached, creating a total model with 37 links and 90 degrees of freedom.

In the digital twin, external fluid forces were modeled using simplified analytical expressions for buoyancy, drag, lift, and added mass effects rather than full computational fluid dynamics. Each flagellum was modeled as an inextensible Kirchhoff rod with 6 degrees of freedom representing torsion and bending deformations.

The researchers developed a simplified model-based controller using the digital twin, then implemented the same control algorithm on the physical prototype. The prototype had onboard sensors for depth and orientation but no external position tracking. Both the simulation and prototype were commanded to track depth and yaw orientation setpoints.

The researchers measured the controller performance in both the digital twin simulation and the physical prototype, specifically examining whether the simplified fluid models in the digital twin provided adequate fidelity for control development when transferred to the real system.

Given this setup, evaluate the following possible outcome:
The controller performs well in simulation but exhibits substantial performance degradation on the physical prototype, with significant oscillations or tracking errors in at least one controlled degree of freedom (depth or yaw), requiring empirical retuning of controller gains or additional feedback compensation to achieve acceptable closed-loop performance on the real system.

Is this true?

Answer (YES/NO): NO